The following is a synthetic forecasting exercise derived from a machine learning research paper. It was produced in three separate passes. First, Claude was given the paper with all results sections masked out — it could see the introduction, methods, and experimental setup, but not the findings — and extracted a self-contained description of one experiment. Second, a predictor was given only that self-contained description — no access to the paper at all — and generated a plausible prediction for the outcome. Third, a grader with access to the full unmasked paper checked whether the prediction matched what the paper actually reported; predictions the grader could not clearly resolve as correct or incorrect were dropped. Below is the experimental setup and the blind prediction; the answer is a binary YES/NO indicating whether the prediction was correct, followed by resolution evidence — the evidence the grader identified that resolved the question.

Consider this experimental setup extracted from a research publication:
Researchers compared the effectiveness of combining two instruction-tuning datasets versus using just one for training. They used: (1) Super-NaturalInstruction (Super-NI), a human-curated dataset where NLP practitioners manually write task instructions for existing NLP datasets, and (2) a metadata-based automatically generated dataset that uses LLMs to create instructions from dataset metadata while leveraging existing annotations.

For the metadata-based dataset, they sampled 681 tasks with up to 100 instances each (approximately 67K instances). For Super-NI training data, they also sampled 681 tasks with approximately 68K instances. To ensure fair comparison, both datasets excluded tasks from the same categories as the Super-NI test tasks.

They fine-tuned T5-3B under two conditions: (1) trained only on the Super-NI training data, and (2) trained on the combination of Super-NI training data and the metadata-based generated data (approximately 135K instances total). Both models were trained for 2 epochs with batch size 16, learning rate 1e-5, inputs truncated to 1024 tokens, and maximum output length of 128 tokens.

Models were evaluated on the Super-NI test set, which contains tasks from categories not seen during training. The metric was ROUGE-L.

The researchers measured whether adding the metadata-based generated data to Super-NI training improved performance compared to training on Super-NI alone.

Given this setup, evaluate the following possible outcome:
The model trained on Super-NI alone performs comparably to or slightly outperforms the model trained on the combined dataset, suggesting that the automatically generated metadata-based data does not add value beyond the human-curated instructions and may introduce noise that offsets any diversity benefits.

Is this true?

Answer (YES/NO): NO